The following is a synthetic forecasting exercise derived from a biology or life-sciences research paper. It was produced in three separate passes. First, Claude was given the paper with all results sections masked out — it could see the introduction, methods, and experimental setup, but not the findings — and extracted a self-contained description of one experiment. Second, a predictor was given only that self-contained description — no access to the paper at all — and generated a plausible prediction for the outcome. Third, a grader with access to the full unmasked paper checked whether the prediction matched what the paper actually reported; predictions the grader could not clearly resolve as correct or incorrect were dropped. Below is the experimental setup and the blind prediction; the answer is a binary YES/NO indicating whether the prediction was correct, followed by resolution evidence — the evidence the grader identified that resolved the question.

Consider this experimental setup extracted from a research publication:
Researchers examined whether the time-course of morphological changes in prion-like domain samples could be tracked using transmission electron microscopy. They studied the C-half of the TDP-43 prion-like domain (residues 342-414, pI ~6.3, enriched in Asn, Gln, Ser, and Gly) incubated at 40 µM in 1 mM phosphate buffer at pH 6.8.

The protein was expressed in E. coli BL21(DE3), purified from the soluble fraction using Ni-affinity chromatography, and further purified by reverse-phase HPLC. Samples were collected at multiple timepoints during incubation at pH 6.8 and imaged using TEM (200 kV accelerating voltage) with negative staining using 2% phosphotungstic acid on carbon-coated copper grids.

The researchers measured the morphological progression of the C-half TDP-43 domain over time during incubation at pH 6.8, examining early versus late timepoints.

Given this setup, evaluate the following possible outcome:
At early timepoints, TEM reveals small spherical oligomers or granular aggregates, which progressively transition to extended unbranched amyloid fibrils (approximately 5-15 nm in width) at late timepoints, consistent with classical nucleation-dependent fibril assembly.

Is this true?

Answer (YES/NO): NO